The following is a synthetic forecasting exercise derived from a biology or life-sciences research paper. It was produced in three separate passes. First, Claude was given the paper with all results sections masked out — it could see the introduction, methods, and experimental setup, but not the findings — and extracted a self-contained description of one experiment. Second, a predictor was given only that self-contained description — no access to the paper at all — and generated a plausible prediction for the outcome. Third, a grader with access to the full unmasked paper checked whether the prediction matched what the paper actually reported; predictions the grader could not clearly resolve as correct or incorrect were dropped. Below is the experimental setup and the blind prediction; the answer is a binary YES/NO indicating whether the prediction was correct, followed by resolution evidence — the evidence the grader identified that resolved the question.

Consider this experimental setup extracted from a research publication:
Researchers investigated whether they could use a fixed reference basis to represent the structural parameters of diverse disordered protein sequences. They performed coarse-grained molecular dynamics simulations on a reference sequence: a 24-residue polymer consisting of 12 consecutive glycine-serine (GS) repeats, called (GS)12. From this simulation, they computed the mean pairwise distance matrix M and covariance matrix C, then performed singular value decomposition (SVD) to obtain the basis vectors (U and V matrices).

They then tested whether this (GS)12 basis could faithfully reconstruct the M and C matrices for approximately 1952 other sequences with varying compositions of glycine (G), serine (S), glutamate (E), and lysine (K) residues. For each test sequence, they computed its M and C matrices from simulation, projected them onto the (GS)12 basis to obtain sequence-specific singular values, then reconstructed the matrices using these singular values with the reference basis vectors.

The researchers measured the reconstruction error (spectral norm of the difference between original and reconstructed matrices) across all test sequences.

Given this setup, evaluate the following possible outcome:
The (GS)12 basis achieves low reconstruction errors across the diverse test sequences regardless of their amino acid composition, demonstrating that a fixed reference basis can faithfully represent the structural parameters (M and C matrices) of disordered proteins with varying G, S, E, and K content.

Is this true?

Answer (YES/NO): YES